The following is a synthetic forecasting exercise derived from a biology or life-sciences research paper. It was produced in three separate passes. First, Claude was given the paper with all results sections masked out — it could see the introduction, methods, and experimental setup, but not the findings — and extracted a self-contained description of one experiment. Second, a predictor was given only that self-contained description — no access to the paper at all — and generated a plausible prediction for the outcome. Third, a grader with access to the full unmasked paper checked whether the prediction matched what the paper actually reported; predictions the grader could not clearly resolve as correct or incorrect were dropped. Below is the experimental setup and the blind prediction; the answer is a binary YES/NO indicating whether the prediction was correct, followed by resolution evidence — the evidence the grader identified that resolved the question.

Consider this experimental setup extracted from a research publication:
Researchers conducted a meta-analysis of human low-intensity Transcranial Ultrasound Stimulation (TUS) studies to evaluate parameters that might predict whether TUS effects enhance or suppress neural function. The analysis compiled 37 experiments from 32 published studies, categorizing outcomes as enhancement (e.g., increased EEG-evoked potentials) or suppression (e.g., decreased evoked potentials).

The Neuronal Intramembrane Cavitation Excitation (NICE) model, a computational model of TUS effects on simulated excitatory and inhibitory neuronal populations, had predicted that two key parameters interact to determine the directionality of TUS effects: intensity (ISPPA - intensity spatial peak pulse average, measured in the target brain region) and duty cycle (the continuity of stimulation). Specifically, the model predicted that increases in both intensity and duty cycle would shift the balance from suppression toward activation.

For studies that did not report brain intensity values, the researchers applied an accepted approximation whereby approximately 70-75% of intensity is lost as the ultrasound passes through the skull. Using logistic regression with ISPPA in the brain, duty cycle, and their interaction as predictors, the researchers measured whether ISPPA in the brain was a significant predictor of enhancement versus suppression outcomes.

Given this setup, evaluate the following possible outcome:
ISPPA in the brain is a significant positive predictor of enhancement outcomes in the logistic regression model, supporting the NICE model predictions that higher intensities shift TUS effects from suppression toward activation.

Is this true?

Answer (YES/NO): NO